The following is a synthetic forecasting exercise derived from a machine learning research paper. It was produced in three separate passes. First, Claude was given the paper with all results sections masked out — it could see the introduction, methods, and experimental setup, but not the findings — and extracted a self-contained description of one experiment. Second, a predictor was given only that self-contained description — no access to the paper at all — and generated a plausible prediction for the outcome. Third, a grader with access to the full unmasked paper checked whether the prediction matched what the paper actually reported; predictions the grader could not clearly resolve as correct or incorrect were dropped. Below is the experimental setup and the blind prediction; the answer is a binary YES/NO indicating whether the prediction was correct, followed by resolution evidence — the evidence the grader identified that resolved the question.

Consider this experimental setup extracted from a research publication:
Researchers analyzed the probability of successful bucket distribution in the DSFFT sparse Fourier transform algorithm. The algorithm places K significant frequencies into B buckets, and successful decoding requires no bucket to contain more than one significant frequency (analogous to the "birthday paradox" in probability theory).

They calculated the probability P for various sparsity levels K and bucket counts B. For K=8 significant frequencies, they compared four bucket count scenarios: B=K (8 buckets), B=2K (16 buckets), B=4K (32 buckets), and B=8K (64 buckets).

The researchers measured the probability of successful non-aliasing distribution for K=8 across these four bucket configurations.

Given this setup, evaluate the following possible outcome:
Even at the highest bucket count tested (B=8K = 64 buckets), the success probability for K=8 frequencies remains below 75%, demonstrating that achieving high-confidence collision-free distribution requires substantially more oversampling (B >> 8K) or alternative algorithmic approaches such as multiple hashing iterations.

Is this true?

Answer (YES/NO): YES